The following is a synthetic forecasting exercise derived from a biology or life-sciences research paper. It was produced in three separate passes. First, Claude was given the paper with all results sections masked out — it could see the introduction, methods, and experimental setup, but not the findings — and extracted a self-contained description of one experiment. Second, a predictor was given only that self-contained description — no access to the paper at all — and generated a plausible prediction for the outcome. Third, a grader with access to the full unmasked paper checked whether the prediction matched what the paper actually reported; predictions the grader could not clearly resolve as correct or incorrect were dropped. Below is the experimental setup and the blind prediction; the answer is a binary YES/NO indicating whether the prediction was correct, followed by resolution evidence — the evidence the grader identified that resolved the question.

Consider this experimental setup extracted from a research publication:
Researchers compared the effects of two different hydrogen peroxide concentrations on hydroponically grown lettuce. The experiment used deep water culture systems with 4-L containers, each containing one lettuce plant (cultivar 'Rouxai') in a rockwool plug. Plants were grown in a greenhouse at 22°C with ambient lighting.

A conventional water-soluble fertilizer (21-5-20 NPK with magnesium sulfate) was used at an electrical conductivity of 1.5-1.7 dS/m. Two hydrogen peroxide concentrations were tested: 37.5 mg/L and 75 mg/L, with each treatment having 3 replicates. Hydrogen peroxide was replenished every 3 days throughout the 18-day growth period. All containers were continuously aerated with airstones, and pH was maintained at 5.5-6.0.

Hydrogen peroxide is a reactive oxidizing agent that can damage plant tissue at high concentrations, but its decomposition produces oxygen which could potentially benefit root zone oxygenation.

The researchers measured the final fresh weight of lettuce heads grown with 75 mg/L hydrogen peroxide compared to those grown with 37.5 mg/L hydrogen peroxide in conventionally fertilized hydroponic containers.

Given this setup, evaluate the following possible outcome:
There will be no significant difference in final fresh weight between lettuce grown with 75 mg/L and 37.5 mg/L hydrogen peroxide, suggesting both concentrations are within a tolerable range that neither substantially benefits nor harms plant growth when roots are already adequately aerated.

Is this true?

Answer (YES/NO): NO